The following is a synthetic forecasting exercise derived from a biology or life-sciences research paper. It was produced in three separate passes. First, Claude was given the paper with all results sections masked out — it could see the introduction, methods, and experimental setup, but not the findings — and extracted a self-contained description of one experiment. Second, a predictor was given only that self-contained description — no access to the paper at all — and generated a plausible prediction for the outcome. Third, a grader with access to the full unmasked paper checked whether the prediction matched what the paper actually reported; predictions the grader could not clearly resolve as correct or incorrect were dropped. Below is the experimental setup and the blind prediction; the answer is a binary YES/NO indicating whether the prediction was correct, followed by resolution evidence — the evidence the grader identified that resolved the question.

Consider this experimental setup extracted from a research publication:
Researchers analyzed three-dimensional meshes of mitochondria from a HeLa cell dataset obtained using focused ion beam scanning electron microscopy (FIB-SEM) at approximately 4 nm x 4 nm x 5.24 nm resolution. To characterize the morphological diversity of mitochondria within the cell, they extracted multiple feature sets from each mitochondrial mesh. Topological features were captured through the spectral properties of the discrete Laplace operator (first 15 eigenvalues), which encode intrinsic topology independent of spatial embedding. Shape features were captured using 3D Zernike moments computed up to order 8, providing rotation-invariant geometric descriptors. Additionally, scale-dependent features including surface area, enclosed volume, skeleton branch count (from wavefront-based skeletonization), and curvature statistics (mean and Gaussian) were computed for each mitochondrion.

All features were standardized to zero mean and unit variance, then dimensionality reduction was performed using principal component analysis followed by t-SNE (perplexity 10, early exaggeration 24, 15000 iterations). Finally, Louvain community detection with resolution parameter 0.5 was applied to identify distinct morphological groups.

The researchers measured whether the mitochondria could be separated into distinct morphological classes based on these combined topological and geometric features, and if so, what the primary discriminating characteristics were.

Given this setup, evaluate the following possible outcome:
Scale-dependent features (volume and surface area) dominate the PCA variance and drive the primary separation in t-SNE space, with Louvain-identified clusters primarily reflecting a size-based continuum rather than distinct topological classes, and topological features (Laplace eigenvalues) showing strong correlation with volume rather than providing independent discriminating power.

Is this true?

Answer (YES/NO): NO